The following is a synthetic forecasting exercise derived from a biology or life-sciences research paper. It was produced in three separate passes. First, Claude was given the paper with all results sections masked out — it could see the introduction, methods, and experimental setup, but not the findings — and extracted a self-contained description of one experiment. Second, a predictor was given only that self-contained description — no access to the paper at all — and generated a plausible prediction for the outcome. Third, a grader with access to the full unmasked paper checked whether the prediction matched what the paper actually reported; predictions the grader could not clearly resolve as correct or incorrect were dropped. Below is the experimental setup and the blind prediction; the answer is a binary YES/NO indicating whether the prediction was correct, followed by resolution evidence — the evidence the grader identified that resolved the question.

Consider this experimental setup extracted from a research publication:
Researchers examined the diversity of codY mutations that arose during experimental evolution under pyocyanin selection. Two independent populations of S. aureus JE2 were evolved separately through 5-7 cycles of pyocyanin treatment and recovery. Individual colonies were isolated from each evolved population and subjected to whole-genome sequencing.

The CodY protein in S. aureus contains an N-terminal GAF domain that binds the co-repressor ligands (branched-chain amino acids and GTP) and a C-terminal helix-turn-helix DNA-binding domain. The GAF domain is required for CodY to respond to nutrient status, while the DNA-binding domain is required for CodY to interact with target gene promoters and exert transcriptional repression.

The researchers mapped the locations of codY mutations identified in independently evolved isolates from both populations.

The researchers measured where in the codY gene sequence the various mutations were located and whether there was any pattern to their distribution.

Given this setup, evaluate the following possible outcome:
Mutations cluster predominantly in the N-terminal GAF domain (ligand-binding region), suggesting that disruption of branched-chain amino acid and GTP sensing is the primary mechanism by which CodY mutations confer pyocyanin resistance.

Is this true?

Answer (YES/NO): NO